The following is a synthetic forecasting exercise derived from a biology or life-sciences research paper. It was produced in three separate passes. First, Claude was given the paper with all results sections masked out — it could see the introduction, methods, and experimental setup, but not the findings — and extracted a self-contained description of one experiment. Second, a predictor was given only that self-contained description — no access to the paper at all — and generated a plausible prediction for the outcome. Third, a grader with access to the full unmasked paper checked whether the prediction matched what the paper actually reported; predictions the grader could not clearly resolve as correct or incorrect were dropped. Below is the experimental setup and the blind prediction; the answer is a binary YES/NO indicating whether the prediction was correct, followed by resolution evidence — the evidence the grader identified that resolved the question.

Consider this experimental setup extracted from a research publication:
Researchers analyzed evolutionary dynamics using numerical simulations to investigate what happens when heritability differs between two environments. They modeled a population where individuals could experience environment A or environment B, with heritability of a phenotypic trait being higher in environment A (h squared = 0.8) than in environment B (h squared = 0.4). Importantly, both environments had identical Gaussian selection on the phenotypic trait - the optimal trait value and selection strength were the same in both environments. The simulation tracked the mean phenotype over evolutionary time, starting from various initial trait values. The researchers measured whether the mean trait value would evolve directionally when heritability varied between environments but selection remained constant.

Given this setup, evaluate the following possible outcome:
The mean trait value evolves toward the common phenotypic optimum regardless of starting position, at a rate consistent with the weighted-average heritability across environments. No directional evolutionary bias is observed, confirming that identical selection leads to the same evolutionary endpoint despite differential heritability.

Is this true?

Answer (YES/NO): YES